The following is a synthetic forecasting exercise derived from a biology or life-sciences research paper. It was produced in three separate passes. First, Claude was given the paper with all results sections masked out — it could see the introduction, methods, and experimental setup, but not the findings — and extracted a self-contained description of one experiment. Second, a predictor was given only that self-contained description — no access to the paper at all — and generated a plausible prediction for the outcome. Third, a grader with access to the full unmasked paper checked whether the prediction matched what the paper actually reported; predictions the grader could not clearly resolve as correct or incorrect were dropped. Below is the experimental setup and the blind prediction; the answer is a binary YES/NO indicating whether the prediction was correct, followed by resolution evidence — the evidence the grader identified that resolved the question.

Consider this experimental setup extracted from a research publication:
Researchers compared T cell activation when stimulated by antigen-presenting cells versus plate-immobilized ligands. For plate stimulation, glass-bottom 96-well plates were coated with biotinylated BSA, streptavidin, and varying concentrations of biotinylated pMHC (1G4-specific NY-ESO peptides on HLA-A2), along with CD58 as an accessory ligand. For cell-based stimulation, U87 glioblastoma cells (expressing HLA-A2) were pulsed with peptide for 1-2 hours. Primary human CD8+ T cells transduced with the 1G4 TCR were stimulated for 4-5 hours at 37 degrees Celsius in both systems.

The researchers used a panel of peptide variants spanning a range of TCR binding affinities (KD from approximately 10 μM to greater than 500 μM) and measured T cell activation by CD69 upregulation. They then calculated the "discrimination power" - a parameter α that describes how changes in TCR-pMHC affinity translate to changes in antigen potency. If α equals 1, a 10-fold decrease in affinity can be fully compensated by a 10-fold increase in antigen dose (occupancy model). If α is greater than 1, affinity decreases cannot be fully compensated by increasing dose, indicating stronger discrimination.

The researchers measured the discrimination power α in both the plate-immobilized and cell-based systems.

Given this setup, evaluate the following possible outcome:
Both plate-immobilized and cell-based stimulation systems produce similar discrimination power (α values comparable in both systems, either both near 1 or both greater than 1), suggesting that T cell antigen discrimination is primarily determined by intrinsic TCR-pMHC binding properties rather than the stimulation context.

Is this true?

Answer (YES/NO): NO